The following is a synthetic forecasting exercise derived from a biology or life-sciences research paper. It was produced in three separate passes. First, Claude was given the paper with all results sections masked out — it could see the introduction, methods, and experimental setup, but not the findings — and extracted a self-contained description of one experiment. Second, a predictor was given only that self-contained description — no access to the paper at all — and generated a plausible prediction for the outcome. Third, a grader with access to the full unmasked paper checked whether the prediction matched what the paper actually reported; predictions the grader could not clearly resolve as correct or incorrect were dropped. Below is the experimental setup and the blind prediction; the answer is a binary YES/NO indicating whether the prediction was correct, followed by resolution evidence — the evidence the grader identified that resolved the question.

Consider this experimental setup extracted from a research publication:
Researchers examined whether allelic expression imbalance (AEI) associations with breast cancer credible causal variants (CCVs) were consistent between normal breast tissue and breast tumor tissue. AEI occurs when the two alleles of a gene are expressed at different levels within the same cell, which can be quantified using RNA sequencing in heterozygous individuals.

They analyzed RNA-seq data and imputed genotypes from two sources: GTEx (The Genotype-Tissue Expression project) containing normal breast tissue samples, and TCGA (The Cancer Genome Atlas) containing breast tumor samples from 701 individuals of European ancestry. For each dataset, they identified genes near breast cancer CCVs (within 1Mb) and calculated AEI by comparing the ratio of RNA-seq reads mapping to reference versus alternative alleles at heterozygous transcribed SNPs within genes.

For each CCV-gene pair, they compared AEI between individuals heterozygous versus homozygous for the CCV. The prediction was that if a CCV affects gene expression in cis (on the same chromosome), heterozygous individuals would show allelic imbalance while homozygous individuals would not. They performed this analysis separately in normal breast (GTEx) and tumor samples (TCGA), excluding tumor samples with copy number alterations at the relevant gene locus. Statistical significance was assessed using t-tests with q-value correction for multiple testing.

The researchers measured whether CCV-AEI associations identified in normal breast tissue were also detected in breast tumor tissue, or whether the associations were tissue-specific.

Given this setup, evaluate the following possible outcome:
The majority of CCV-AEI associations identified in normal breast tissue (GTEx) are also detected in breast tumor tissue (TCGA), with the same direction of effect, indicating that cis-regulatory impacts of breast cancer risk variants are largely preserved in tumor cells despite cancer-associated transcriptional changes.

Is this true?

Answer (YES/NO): NO